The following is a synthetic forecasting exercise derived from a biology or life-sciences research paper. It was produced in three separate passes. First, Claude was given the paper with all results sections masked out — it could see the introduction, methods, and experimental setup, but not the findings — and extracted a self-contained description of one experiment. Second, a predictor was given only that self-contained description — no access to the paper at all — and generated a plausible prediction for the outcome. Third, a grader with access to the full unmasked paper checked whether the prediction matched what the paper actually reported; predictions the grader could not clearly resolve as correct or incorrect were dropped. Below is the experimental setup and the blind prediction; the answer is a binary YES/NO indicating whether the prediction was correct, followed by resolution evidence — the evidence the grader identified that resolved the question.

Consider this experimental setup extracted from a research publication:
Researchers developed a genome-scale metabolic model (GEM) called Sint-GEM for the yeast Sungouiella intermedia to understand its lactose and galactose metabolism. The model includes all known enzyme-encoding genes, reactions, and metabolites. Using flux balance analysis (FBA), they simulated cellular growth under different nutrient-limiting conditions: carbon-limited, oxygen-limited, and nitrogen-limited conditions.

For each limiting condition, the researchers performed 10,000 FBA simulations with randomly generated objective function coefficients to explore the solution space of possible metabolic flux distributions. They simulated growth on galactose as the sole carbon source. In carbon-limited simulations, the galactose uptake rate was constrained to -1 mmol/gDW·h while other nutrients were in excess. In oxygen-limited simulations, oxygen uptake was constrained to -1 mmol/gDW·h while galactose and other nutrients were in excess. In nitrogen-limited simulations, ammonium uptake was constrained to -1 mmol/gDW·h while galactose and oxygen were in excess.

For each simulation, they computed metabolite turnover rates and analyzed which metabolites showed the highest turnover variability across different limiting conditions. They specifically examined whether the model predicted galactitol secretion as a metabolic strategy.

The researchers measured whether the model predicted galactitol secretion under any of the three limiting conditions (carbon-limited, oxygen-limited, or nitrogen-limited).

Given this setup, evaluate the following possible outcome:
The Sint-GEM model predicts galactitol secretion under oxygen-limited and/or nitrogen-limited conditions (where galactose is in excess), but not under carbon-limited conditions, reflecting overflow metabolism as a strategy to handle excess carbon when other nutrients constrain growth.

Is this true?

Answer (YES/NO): YES